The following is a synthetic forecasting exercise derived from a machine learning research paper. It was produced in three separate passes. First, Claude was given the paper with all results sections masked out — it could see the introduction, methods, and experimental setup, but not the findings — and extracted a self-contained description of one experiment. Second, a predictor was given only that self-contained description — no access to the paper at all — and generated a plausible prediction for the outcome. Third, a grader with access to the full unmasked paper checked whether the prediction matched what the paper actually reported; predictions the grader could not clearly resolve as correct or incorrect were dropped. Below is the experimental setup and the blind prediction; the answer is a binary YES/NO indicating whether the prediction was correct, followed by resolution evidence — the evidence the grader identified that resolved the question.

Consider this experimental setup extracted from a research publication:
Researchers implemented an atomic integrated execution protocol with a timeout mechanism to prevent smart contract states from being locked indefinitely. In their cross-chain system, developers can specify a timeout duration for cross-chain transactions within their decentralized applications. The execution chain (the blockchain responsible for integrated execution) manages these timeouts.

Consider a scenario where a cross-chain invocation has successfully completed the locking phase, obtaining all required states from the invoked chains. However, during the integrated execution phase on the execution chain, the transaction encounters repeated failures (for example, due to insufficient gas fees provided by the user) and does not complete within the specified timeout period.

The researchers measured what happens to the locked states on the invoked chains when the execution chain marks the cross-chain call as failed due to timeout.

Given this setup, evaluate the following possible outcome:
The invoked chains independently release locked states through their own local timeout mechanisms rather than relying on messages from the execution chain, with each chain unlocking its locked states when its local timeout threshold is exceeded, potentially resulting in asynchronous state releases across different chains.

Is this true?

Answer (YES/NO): NO